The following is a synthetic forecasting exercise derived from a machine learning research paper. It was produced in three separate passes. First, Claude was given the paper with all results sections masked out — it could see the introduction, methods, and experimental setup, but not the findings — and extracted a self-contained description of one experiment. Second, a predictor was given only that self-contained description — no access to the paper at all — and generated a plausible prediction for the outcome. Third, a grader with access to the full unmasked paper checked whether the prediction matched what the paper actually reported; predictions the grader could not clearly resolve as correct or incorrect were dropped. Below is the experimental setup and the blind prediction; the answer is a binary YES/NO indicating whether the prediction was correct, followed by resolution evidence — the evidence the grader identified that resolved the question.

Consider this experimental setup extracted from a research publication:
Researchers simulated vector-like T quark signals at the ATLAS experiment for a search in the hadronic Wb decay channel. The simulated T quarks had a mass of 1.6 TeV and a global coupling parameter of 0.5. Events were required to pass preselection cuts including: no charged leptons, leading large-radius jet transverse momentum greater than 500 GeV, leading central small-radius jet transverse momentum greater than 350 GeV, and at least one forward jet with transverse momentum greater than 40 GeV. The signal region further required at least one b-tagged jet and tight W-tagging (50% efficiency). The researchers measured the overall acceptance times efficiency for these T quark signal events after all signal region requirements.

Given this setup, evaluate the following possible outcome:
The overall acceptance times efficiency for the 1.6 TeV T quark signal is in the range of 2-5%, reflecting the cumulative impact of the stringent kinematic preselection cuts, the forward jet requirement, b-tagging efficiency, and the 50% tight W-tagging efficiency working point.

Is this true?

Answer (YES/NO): NO